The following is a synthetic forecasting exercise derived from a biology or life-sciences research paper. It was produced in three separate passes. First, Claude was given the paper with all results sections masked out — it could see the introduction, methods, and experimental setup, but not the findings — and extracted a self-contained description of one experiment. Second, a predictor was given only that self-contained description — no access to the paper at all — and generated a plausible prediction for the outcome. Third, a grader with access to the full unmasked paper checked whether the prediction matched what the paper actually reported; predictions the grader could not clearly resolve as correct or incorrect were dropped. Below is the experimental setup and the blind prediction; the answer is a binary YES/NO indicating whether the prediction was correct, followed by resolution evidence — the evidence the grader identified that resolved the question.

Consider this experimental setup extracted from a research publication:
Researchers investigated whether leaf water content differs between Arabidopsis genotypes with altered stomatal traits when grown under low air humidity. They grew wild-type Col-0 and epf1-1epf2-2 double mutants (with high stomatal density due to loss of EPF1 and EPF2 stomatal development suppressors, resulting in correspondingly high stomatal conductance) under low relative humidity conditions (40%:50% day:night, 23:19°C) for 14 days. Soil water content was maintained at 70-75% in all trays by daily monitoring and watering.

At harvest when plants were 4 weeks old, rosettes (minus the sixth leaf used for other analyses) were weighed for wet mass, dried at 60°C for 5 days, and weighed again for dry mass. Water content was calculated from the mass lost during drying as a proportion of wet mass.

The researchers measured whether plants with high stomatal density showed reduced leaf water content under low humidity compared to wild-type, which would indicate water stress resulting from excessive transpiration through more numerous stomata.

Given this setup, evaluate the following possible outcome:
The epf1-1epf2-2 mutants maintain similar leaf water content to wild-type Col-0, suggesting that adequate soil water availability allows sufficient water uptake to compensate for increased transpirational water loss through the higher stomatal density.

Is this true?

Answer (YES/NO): NO